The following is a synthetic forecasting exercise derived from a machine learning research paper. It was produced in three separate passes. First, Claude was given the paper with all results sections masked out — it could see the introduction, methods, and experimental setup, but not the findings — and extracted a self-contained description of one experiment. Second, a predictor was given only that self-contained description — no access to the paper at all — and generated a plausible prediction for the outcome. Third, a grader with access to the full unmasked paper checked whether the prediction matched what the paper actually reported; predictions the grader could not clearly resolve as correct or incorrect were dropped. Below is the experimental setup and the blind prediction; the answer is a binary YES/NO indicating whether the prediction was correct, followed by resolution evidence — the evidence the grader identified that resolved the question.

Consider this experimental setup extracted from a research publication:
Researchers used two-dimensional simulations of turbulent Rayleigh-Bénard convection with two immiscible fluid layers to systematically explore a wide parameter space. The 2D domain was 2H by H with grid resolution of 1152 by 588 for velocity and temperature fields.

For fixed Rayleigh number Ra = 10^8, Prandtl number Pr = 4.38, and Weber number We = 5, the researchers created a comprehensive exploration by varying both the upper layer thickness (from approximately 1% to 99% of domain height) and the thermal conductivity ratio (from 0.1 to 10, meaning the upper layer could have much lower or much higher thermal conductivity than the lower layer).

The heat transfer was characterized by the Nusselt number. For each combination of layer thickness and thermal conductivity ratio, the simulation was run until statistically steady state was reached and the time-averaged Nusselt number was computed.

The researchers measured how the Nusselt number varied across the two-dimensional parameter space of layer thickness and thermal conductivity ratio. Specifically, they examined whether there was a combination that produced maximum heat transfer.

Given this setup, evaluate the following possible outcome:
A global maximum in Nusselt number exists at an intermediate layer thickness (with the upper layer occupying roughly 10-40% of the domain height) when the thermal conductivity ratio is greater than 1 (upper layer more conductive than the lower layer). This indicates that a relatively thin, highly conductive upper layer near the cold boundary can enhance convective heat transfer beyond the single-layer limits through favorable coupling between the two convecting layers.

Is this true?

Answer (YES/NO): NO